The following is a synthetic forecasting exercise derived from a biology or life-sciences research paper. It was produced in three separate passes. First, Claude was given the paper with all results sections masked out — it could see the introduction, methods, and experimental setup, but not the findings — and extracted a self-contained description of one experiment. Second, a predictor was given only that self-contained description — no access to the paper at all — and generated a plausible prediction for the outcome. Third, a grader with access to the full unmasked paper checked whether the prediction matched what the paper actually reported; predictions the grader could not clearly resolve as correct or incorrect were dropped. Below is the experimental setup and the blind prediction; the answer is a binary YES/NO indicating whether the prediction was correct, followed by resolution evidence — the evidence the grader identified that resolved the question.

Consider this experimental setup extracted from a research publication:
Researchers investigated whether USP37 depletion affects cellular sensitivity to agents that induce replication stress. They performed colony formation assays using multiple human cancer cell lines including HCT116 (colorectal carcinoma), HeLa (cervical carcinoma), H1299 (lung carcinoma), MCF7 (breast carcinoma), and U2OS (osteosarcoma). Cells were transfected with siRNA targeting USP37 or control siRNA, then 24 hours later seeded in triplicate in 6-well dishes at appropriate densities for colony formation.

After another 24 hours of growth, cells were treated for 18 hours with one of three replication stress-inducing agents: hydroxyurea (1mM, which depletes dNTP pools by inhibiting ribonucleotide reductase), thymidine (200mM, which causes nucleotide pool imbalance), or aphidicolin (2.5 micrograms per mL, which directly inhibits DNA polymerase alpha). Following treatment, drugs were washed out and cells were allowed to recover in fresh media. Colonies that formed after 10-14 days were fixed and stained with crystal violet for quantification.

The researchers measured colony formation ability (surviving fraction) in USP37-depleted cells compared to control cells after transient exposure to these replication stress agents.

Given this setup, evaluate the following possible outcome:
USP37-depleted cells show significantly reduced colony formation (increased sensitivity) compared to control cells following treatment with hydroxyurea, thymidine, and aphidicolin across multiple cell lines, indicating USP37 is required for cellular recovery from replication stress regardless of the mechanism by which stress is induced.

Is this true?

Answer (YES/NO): NO